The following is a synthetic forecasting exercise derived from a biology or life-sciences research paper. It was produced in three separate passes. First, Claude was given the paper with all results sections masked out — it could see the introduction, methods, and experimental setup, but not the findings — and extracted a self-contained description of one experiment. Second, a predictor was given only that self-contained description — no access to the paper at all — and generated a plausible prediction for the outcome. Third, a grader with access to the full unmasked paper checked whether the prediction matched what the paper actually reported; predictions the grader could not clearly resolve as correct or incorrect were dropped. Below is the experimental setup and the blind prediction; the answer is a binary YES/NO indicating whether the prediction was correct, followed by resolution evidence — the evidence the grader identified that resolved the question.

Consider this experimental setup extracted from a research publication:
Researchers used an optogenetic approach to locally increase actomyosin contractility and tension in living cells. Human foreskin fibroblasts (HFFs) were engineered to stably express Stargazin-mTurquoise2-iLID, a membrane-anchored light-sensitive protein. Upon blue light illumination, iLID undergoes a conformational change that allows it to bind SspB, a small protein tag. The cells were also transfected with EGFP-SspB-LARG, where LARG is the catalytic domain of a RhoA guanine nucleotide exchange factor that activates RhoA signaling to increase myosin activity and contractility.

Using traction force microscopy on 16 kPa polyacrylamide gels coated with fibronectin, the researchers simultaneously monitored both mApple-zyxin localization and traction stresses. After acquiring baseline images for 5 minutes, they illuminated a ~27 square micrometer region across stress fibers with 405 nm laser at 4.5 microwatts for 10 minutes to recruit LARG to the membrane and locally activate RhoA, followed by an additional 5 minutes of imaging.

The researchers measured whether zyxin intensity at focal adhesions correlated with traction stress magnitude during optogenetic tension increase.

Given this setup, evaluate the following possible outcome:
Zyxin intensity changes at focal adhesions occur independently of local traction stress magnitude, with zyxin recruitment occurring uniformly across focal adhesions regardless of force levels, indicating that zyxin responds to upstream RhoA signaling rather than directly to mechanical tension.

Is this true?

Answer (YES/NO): NO